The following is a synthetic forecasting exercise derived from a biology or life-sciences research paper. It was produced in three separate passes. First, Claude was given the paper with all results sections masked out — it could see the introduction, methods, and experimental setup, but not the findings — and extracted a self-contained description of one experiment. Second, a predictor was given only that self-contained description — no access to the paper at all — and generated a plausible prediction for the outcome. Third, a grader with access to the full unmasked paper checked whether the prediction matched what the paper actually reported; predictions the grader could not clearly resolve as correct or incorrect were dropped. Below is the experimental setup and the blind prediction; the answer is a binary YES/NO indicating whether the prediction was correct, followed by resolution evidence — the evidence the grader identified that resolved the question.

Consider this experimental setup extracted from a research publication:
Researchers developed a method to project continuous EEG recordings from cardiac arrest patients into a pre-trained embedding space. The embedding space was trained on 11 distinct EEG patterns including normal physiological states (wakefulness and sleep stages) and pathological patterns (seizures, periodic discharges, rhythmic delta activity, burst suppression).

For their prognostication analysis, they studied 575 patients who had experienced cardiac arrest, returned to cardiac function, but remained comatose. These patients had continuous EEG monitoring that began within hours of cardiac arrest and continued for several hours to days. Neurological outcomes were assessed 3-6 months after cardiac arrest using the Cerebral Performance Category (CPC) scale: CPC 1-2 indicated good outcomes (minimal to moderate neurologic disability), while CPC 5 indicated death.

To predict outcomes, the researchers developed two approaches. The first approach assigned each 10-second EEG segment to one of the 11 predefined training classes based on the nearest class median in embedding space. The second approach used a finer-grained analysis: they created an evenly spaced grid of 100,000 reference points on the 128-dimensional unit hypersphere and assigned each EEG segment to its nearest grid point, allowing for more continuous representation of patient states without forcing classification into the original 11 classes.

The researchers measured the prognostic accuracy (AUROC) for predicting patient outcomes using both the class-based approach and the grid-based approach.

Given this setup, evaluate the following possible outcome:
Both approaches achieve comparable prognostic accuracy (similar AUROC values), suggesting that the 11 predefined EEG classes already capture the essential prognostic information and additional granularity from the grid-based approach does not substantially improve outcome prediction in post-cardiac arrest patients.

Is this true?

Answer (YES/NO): NO